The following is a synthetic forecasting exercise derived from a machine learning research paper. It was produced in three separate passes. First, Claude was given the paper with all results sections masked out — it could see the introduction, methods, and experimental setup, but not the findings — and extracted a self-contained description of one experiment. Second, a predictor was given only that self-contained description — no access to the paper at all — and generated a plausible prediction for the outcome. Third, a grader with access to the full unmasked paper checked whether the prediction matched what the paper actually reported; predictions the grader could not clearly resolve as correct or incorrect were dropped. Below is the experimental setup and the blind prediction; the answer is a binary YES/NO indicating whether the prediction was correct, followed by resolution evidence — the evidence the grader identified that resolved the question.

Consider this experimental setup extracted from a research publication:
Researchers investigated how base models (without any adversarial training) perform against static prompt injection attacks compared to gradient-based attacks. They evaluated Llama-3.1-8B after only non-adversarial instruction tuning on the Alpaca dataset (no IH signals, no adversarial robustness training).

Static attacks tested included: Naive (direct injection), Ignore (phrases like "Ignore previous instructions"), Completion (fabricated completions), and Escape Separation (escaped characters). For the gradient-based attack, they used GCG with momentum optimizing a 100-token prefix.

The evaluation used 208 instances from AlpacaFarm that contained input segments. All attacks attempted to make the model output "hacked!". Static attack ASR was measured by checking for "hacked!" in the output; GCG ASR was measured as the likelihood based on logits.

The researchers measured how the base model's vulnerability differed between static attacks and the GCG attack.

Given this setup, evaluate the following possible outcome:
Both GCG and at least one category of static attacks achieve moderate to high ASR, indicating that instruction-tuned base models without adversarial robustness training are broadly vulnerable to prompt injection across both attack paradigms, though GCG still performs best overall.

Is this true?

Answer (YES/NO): NO